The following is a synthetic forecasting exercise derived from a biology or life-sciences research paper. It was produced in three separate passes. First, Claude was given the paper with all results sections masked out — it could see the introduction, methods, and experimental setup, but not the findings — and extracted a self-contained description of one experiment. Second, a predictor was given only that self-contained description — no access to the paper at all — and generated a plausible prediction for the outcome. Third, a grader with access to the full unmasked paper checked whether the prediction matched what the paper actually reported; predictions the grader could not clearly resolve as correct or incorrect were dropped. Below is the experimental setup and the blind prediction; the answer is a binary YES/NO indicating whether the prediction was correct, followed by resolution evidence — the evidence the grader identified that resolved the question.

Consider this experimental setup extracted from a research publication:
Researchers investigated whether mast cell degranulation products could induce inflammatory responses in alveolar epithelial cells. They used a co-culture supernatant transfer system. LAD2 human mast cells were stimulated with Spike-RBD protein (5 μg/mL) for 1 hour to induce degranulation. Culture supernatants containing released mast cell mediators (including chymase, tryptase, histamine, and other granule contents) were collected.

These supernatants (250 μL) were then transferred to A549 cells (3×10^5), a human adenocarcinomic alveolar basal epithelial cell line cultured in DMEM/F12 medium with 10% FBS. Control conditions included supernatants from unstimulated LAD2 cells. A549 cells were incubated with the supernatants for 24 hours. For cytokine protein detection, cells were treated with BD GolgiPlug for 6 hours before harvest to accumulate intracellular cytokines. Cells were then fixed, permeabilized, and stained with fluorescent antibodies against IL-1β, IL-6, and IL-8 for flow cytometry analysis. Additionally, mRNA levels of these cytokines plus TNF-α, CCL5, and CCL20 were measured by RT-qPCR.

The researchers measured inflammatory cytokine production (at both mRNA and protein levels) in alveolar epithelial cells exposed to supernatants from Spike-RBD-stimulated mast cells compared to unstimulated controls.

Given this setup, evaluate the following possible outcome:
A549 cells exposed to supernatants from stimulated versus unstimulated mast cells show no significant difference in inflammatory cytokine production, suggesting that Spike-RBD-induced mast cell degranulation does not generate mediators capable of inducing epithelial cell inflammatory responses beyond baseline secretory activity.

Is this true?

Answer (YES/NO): NO